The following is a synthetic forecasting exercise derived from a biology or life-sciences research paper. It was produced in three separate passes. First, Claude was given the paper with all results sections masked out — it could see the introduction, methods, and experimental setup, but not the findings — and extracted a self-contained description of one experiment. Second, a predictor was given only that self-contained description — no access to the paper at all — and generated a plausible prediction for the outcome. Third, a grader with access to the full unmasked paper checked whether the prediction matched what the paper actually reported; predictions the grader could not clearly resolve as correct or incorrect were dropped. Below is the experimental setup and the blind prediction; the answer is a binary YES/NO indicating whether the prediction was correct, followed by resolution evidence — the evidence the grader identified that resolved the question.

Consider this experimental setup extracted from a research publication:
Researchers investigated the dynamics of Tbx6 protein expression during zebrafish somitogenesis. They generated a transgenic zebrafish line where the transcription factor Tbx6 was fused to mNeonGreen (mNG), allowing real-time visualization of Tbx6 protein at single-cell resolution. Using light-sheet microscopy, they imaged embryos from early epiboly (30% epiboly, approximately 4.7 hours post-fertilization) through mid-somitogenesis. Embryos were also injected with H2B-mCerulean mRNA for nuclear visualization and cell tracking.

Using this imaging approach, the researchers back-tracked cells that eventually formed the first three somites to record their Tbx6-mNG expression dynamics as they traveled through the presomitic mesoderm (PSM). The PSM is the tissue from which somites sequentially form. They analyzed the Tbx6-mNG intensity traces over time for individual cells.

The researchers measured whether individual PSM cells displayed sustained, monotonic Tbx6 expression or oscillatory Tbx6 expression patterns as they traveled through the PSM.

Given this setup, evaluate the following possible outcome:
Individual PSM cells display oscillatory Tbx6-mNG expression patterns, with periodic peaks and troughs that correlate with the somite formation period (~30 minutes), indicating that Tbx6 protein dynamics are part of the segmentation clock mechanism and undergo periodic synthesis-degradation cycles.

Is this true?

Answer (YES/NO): YES